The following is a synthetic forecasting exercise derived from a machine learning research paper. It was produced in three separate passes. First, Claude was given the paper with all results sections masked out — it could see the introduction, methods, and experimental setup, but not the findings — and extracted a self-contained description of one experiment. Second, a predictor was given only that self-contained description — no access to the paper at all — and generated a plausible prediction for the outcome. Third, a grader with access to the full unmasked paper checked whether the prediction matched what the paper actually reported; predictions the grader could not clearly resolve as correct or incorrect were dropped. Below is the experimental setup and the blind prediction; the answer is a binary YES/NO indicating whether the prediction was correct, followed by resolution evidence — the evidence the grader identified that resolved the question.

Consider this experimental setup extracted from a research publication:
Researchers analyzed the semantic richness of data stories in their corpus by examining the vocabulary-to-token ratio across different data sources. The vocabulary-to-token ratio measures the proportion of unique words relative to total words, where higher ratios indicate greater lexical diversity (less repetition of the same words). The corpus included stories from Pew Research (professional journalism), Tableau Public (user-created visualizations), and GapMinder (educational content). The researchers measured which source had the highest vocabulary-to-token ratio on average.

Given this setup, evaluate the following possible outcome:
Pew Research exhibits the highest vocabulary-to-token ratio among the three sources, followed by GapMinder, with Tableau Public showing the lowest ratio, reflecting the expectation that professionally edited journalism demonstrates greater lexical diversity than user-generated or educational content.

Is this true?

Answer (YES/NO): NO